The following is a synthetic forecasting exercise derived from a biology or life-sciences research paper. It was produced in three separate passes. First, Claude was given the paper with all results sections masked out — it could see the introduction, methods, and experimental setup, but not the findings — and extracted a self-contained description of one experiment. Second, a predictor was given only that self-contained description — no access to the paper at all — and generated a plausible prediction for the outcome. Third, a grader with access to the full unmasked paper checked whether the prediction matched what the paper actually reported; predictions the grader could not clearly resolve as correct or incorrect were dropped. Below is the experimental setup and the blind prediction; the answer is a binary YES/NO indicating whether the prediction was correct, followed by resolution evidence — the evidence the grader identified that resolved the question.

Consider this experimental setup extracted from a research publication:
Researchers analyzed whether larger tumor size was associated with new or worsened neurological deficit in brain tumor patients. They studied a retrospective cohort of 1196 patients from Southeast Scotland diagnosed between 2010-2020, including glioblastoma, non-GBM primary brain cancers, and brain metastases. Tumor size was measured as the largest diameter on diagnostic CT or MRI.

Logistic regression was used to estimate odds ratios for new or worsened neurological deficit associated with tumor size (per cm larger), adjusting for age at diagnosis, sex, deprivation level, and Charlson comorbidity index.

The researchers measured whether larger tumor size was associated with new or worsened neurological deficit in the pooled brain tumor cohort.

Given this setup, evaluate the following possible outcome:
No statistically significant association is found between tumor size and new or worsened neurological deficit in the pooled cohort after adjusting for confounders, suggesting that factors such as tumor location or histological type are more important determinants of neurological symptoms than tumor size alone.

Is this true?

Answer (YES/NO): NO